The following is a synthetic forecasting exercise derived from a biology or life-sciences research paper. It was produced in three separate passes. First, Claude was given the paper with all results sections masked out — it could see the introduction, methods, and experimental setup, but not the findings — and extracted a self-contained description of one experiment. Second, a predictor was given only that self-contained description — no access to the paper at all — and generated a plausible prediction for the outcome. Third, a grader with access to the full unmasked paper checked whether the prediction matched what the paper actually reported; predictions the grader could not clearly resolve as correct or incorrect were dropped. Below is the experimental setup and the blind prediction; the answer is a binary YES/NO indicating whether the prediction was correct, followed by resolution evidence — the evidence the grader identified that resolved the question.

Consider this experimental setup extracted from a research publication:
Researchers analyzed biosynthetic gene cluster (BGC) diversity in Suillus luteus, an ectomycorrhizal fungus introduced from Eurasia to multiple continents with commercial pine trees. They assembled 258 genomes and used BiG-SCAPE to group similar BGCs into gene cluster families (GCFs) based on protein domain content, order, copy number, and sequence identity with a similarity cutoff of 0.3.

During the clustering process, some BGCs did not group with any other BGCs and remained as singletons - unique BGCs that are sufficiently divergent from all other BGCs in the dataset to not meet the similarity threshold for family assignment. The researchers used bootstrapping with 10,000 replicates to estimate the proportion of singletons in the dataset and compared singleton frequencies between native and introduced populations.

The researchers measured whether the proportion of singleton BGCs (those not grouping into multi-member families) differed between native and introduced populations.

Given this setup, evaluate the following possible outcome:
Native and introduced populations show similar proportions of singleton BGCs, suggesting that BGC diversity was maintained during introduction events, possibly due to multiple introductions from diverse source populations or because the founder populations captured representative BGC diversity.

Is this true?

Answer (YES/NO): NO